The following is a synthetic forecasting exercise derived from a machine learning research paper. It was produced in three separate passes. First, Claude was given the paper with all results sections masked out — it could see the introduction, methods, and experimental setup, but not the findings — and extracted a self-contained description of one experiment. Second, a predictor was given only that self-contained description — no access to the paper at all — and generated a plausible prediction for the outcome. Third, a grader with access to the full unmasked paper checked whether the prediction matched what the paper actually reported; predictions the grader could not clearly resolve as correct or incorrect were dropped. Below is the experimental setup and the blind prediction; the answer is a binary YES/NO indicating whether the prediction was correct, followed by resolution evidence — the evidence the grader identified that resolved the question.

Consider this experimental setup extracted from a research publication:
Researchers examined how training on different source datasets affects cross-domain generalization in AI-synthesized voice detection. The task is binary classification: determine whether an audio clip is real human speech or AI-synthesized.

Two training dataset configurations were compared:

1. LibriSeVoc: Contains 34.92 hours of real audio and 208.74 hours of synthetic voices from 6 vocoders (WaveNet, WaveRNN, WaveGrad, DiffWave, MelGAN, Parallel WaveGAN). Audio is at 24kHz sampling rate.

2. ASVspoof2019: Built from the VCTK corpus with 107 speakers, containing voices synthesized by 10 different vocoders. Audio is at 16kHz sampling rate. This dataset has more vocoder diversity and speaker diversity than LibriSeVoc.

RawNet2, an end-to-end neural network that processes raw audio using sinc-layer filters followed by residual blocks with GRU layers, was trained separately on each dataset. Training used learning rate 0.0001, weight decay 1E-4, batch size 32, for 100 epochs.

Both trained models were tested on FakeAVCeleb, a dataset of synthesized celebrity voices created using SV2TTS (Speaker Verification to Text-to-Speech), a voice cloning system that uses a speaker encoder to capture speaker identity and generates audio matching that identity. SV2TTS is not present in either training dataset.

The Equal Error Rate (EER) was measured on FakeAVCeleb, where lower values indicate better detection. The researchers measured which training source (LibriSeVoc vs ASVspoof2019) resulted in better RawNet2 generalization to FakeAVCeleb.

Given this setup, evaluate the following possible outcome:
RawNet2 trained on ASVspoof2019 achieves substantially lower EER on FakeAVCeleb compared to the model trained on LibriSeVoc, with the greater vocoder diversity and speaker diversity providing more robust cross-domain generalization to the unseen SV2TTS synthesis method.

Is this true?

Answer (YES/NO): NO